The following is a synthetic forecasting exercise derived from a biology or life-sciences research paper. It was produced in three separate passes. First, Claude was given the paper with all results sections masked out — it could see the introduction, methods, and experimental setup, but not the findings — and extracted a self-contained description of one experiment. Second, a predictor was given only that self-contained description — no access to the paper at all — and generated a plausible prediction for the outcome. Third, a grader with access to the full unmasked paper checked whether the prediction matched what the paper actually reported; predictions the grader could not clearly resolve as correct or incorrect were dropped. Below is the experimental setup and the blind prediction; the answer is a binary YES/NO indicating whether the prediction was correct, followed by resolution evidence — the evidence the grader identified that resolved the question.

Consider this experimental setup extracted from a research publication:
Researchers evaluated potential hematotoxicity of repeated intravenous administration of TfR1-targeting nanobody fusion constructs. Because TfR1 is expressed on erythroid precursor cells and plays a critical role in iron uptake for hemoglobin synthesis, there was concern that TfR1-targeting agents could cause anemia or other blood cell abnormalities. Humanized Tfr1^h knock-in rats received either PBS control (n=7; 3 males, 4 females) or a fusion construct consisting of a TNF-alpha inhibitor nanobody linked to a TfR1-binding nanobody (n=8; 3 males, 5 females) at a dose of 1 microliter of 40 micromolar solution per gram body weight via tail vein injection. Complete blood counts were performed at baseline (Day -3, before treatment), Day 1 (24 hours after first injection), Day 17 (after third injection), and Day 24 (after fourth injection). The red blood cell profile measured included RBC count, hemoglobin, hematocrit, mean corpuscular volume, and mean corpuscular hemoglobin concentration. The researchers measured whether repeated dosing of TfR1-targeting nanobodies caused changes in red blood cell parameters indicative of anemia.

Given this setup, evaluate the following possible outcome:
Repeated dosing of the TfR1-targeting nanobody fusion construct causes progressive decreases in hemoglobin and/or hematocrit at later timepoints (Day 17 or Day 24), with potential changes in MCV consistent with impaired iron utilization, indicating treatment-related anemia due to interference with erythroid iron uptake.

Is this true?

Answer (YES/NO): NO